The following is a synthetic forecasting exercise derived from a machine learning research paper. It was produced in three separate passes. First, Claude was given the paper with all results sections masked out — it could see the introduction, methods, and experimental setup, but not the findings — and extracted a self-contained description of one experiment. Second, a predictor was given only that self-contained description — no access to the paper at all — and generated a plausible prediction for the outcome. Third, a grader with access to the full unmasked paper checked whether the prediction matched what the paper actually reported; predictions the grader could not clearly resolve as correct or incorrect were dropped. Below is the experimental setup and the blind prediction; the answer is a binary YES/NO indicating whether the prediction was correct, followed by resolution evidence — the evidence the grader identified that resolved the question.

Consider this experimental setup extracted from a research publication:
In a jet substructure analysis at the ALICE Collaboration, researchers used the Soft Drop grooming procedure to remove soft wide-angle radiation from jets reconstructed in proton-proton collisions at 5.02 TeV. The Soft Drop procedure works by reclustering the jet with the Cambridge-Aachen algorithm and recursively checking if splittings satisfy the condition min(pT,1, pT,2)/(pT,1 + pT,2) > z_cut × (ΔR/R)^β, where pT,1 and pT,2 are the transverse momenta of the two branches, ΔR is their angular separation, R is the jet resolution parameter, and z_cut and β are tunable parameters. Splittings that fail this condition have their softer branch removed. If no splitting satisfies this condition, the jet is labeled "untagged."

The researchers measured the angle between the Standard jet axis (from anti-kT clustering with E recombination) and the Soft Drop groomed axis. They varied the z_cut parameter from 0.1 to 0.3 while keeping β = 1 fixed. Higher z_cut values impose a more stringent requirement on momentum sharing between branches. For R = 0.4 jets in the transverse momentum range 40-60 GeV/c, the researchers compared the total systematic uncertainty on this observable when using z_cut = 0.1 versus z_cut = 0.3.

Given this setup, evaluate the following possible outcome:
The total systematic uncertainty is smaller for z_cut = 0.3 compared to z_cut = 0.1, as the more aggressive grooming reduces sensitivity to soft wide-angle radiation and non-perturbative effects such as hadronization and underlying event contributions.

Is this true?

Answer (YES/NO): YES